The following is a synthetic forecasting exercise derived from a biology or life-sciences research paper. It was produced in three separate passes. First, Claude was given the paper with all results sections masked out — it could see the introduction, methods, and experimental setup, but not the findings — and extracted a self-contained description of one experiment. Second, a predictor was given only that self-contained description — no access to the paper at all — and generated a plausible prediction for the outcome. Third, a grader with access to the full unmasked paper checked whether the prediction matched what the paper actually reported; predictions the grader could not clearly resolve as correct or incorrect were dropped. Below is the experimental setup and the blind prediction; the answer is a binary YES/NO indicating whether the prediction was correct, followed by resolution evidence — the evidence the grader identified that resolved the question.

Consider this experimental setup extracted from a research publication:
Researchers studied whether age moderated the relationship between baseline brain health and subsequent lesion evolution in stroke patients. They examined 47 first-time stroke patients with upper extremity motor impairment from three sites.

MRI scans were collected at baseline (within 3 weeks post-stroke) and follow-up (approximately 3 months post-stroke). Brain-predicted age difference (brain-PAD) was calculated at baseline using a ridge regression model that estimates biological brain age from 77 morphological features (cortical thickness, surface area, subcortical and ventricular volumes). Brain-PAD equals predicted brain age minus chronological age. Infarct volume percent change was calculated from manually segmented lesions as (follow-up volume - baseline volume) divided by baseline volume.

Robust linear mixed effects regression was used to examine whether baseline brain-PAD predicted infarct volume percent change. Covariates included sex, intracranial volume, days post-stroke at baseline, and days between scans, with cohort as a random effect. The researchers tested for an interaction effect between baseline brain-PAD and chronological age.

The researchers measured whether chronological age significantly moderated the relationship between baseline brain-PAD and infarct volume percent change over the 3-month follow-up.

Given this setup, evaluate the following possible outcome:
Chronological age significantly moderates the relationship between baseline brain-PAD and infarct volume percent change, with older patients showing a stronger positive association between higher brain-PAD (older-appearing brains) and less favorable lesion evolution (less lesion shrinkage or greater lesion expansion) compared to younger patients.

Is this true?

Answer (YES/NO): NO